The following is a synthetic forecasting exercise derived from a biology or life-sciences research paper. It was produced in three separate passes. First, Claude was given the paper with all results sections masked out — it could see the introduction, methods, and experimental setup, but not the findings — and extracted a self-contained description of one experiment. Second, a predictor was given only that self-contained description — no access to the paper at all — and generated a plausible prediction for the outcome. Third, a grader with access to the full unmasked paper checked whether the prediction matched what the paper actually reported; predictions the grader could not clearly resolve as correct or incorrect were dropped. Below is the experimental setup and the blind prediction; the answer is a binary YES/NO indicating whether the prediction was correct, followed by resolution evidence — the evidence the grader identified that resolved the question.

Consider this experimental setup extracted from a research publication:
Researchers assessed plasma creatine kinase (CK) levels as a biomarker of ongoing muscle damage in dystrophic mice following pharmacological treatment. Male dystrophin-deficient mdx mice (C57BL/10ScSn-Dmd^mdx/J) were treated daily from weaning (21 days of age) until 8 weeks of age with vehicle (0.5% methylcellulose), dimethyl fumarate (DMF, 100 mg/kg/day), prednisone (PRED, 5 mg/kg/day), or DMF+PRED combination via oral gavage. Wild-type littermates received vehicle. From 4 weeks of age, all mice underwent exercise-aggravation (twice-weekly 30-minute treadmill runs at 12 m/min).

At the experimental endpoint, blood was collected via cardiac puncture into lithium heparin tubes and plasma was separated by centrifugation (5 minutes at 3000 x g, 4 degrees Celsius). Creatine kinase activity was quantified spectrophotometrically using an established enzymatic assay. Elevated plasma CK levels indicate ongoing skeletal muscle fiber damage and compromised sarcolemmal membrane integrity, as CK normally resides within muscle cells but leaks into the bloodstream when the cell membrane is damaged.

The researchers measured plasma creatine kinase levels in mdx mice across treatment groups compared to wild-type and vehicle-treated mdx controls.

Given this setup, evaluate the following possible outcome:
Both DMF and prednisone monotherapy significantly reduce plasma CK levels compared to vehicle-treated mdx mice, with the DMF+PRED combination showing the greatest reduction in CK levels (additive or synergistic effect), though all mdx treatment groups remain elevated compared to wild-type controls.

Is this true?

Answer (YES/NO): NO